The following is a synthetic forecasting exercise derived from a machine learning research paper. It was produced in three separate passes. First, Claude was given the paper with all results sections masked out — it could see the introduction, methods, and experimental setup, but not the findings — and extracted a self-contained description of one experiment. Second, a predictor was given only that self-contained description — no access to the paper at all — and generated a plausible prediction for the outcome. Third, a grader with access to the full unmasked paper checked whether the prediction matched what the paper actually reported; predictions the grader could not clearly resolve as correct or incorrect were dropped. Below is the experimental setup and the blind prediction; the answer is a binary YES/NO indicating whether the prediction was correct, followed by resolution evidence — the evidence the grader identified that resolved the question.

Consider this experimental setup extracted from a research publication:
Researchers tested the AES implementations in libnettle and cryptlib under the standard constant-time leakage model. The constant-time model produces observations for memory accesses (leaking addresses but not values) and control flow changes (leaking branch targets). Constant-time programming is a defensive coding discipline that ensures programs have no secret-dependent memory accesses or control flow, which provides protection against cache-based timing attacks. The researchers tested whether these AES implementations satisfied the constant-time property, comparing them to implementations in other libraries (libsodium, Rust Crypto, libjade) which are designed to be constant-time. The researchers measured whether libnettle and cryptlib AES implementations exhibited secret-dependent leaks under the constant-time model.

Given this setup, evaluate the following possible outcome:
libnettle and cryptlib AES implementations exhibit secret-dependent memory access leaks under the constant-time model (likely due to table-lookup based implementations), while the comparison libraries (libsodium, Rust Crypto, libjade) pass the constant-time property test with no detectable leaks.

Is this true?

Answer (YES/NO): YES